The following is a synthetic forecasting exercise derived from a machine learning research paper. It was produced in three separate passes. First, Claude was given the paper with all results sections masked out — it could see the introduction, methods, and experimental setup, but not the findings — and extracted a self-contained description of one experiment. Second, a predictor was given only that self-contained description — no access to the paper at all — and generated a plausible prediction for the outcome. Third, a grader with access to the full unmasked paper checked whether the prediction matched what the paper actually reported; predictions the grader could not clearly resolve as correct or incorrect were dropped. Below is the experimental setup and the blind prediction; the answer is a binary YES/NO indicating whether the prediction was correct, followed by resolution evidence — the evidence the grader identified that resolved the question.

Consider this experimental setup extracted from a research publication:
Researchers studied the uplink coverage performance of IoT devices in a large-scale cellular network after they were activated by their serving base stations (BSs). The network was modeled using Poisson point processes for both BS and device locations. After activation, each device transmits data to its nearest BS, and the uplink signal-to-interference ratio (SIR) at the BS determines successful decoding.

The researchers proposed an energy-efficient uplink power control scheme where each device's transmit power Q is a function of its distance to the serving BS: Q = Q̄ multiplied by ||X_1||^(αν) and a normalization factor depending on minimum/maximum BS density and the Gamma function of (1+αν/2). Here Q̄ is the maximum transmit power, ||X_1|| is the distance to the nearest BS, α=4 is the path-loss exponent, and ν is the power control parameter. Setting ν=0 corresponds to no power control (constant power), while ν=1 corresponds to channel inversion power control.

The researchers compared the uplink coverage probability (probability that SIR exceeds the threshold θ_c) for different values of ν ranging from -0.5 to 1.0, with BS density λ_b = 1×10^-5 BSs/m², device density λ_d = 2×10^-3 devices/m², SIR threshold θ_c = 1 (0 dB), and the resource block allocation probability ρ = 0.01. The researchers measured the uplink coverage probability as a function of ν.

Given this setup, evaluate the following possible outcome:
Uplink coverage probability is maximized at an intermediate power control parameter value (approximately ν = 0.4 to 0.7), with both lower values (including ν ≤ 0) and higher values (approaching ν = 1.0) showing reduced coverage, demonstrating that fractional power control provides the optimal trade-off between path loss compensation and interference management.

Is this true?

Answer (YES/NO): YES